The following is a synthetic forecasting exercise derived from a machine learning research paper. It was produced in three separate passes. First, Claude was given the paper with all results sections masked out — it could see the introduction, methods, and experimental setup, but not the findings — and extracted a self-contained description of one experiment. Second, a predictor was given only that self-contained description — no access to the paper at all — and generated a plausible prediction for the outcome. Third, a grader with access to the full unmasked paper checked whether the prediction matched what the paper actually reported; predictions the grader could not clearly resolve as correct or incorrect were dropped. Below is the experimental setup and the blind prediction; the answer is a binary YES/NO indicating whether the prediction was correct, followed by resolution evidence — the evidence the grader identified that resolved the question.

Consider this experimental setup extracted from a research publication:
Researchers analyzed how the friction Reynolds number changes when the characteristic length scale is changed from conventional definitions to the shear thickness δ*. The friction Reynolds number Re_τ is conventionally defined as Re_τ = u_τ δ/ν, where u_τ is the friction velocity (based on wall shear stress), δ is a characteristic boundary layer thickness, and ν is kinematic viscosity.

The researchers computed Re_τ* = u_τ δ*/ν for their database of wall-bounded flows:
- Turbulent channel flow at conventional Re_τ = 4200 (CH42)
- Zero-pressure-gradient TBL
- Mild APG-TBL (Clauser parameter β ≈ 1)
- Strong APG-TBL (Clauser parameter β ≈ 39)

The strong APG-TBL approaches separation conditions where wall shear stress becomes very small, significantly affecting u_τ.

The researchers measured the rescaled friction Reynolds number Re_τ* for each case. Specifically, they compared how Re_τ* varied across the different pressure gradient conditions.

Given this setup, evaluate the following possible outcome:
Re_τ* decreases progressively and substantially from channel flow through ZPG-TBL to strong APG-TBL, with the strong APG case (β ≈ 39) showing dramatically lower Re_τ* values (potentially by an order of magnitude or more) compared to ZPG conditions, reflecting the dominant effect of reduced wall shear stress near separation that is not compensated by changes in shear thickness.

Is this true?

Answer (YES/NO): NO